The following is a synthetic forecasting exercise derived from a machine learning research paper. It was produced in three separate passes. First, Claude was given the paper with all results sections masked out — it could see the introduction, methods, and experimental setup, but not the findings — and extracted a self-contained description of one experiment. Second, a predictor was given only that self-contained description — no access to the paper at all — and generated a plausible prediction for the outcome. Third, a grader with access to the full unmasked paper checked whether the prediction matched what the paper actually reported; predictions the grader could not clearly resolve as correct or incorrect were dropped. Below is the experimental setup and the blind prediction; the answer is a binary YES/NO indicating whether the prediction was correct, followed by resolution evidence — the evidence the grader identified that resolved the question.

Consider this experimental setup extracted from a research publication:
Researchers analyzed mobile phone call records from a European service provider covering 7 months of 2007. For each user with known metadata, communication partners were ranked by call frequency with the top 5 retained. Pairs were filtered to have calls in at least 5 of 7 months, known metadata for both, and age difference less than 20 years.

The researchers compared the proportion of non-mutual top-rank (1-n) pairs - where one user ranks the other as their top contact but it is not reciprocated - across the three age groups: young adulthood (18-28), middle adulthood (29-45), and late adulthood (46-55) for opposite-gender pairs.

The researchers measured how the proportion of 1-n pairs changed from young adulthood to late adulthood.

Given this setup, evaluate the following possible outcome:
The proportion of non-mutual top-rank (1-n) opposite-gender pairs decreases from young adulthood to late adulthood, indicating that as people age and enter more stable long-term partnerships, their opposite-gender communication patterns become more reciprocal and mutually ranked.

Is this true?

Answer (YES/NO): NO